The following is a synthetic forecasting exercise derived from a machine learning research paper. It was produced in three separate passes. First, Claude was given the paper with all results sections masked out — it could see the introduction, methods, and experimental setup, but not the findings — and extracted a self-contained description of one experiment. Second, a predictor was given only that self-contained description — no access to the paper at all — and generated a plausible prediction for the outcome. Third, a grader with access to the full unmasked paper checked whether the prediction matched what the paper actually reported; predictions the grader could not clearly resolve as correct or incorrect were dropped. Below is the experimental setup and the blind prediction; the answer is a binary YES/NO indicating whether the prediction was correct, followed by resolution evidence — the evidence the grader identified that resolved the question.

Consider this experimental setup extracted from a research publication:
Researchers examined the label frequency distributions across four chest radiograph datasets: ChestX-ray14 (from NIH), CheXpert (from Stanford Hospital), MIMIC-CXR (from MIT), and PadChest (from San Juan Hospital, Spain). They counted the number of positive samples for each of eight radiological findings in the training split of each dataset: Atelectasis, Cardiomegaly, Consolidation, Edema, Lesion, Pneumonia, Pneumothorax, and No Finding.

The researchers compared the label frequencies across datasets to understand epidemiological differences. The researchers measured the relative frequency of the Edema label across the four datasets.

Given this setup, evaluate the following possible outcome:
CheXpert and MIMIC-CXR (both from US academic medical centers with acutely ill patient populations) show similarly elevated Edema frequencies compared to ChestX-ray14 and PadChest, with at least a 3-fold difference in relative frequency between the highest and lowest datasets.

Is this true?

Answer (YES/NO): YES